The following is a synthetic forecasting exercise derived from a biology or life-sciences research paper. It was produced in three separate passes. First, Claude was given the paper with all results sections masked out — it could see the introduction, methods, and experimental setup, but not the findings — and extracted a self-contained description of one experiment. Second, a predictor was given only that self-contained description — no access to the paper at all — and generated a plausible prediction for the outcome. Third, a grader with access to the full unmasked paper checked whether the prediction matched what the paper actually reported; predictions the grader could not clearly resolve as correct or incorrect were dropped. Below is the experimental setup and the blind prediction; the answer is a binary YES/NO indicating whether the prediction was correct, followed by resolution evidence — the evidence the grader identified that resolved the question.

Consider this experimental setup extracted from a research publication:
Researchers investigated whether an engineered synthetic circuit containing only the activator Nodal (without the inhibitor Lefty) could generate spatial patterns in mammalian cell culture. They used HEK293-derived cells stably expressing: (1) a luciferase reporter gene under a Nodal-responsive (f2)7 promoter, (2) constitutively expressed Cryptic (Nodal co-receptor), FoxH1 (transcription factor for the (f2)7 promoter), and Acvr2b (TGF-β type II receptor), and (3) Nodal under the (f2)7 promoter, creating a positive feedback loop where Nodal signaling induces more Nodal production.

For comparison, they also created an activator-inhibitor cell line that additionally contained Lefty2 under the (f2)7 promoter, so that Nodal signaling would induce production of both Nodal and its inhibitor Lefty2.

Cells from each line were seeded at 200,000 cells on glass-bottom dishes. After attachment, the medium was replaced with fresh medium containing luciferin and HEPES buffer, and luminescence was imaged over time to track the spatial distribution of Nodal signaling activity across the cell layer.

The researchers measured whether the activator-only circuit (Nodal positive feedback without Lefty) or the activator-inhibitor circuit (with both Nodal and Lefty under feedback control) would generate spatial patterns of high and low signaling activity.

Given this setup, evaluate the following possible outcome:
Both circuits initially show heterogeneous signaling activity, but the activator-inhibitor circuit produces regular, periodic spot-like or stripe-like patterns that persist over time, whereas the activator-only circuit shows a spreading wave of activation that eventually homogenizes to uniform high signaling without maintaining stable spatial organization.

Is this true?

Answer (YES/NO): NO